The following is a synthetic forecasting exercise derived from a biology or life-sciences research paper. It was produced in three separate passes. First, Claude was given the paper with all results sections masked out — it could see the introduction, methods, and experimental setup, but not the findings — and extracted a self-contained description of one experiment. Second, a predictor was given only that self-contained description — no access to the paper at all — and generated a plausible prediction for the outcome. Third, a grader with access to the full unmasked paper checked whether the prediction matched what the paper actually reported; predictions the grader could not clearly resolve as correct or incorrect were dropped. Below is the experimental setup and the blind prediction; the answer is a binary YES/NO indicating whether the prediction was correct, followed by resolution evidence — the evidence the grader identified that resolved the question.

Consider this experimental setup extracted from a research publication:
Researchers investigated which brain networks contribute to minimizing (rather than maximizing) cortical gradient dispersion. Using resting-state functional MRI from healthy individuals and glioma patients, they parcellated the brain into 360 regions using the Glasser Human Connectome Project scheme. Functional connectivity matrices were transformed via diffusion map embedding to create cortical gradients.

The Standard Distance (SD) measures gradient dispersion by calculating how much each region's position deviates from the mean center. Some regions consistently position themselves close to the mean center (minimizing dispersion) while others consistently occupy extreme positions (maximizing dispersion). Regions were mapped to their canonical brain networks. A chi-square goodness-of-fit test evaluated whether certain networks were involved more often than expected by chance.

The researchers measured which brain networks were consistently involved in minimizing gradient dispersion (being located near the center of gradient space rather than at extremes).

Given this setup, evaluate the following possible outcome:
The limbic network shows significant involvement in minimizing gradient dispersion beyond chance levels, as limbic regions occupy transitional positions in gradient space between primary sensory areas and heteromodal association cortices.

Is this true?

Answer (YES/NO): NO